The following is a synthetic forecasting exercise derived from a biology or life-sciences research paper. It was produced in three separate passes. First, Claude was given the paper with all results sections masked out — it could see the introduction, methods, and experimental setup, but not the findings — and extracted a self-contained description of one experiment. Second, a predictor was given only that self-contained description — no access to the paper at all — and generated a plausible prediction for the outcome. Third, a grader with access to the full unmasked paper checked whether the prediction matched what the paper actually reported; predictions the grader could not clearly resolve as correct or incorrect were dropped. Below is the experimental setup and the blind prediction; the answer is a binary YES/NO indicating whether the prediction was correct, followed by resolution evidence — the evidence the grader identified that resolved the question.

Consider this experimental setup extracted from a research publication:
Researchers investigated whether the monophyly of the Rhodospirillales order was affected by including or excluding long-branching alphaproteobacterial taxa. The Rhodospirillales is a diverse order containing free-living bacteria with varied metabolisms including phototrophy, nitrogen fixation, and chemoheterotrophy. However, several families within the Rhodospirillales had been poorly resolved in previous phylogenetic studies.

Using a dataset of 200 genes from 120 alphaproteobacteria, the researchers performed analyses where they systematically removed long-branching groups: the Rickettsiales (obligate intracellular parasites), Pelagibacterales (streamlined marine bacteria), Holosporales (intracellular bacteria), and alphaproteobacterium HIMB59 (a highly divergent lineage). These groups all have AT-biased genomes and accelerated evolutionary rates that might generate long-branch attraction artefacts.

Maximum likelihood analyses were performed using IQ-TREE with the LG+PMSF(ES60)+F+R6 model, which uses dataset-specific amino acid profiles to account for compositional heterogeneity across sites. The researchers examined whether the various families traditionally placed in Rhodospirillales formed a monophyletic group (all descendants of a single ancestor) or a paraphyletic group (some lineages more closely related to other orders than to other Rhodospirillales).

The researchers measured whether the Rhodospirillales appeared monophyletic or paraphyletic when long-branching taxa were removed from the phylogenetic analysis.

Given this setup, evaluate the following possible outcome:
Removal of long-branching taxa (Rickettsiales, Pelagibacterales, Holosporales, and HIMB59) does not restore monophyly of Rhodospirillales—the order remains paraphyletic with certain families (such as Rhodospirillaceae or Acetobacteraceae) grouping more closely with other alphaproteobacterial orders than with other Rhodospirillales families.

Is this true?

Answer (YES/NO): NO